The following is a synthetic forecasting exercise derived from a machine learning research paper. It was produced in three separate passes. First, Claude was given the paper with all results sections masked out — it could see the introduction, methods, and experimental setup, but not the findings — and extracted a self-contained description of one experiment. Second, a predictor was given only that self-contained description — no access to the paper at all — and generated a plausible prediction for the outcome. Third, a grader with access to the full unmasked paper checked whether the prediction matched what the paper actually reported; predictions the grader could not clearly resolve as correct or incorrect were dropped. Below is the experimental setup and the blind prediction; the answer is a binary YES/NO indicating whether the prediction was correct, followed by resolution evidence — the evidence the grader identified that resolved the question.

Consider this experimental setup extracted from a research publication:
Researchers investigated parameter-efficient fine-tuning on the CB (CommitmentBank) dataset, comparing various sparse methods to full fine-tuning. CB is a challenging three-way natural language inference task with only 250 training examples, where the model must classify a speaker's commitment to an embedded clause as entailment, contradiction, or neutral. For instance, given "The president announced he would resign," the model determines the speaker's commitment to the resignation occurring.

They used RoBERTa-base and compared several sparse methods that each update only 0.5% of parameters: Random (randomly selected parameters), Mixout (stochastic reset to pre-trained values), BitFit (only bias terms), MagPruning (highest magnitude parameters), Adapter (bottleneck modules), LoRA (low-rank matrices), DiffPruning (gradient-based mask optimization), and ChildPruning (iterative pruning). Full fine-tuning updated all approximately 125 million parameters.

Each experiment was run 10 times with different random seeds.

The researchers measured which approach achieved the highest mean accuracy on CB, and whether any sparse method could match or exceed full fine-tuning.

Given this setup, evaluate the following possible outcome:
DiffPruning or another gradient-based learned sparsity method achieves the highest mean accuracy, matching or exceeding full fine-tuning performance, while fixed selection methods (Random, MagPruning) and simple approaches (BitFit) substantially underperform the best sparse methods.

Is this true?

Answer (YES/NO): NO